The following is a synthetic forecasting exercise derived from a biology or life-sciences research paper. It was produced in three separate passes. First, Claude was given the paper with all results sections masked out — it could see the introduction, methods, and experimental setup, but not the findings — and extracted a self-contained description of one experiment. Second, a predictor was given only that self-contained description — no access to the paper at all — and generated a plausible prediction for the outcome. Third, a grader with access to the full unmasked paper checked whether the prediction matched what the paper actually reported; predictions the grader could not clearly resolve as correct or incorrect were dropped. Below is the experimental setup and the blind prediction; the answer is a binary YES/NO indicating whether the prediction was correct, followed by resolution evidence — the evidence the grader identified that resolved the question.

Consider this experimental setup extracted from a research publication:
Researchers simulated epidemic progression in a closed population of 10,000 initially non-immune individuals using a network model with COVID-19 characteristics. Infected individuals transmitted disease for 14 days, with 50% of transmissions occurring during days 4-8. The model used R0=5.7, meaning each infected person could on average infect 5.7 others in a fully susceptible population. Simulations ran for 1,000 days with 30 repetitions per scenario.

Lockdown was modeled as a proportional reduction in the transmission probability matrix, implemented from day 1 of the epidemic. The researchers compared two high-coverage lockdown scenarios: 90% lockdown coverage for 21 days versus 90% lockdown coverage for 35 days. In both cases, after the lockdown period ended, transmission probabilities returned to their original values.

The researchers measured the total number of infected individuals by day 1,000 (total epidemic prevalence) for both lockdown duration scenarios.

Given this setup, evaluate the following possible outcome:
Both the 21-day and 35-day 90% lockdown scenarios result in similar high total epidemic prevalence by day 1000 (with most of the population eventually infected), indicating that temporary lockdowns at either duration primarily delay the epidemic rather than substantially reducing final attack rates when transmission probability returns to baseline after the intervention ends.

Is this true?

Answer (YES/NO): YES